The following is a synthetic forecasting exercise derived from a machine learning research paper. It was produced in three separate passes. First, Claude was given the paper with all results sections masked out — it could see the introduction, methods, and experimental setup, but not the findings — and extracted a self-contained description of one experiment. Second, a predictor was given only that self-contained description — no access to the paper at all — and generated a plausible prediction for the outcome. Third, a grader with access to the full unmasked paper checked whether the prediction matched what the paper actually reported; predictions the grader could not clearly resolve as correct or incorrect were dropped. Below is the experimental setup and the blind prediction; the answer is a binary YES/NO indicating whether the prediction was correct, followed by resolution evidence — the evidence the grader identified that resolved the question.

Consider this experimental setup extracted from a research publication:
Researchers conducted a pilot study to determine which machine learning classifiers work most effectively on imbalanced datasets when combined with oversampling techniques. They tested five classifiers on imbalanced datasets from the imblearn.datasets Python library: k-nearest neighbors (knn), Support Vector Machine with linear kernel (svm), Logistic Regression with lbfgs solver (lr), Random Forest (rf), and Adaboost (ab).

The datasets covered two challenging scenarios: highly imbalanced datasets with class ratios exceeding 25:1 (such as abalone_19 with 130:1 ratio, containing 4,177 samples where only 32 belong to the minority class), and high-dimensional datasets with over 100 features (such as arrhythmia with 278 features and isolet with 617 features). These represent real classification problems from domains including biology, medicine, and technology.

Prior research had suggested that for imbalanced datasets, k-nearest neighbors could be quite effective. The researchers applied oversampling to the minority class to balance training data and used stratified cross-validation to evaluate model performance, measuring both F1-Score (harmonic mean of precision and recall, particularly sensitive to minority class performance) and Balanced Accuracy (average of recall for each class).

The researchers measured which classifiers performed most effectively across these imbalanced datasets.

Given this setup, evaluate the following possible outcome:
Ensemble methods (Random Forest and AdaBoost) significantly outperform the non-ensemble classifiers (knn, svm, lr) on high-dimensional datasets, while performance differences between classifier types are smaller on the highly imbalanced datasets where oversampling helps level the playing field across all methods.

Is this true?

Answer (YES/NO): NO